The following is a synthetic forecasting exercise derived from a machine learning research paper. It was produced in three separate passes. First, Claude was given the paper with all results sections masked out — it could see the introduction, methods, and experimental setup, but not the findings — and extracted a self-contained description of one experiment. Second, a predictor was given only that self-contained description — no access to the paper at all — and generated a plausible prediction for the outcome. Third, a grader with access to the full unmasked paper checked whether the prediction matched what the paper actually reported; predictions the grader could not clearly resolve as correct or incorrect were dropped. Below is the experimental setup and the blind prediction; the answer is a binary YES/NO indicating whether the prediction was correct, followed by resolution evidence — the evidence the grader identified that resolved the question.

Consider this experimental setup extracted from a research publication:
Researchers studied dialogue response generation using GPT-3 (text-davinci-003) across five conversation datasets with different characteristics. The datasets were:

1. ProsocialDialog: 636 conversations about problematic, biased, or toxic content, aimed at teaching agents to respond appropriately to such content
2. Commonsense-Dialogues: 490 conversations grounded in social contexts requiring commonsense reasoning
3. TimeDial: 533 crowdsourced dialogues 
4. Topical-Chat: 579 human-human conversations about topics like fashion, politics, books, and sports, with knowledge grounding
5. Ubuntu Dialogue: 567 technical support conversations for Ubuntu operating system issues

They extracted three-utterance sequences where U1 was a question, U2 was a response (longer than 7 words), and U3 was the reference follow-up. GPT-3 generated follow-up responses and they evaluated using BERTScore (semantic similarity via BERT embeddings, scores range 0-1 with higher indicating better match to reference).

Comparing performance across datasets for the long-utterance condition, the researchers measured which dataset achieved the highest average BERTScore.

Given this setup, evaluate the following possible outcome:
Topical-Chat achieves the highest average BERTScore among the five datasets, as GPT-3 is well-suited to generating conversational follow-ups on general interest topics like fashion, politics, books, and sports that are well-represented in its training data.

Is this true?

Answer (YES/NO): NO